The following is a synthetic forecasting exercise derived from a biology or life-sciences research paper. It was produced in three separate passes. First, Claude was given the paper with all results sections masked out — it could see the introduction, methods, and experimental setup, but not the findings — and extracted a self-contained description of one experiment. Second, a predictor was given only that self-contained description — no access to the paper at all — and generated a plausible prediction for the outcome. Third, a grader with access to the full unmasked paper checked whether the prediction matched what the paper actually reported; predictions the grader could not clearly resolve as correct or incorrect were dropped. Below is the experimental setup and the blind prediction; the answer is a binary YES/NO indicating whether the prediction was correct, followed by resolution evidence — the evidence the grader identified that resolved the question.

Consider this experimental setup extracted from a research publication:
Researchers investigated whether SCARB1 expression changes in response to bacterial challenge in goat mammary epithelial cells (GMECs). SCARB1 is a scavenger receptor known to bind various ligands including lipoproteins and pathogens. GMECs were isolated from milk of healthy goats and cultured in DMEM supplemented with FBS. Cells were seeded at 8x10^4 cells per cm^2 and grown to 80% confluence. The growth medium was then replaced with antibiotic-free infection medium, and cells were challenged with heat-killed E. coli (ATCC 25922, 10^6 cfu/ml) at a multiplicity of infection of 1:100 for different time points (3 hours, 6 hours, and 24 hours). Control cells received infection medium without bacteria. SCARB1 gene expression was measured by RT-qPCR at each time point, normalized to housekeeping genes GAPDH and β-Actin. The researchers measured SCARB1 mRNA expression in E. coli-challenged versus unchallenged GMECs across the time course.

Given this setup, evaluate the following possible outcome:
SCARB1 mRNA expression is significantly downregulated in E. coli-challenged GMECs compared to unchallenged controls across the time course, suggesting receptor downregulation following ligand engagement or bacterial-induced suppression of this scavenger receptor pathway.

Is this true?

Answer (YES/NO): NO